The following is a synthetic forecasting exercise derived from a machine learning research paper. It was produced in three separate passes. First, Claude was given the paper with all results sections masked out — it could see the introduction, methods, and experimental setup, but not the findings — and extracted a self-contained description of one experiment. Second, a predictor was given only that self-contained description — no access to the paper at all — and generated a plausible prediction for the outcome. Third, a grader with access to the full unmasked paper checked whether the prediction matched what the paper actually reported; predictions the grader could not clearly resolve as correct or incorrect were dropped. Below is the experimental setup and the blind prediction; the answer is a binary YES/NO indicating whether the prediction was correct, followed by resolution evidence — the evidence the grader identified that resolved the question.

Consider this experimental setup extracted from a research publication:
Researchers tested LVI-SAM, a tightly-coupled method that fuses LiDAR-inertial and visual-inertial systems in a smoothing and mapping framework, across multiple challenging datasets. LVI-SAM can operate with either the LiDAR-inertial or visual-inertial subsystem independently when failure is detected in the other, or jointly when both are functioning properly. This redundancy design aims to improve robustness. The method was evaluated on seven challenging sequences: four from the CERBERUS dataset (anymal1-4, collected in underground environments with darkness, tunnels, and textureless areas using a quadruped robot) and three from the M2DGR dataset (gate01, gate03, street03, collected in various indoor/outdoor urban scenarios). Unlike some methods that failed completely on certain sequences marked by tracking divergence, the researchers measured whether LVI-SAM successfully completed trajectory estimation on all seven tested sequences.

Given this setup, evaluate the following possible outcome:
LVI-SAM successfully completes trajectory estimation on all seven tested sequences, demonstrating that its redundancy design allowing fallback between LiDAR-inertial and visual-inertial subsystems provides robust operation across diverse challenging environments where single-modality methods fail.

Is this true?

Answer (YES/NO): YES